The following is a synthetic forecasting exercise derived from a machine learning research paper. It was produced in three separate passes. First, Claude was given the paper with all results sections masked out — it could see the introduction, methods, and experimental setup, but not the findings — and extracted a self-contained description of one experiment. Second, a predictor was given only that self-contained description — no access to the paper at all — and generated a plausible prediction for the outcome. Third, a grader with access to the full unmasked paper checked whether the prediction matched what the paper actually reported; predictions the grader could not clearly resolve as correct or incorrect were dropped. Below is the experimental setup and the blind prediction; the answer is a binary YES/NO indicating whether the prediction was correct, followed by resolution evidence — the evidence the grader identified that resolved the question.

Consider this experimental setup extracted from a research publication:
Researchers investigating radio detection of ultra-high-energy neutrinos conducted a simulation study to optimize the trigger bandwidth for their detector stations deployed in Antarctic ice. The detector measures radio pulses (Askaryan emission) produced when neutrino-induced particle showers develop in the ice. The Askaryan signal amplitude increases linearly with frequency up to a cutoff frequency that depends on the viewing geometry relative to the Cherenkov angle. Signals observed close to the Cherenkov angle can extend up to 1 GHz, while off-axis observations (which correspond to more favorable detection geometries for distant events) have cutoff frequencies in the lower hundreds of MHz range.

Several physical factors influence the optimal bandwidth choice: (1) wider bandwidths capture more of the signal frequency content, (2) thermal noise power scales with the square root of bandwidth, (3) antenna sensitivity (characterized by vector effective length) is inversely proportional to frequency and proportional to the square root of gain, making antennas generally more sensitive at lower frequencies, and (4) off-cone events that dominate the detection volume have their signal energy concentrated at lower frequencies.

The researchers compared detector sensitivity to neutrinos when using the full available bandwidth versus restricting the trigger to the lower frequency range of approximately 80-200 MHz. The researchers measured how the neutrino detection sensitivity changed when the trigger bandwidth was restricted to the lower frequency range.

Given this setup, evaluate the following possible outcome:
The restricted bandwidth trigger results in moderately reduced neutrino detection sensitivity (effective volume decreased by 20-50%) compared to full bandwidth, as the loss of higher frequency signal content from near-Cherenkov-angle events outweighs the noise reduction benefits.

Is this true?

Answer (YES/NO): NO